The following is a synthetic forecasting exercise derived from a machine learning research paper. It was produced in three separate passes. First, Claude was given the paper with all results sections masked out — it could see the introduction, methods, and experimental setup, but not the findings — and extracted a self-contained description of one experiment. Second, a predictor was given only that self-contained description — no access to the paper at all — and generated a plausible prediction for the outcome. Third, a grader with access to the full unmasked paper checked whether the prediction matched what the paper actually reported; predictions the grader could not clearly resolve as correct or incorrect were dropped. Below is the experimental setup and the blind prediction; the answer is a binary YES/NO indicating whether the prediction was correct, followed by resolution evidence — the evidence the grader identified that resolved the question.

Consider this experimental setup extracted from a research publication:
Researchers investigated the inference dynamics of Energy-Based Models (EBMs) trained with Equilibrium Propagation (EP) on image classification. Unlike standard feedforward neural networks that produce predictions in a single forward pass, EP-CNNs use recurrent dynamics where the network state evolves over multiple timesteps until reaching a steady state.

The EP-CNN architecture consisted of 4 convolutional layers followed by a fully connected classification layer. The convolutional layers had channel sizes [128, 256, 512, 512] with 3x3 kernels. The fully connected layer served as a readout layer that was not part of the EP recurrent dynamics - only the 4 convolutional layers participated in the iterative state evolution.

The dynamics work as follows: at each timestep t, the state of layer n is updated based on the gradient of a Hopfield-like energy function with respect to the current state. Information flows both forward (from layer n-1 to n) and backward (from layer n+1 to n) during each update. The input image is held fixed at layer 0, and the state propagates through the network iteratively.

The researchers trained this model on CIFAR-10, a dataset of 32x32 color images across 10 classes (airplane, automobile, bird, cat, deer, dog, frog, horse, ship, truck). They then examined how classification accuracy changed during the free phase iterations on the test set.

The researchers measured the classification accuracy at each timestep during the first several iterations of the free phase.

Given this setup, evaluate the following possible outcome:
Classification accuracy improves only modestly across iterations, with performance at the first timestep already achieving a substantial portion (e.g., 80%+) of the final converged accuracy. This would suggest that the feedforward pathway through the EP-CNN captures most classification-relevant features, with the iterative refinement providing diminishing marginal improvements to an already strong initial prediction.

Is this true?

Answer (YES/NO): NO